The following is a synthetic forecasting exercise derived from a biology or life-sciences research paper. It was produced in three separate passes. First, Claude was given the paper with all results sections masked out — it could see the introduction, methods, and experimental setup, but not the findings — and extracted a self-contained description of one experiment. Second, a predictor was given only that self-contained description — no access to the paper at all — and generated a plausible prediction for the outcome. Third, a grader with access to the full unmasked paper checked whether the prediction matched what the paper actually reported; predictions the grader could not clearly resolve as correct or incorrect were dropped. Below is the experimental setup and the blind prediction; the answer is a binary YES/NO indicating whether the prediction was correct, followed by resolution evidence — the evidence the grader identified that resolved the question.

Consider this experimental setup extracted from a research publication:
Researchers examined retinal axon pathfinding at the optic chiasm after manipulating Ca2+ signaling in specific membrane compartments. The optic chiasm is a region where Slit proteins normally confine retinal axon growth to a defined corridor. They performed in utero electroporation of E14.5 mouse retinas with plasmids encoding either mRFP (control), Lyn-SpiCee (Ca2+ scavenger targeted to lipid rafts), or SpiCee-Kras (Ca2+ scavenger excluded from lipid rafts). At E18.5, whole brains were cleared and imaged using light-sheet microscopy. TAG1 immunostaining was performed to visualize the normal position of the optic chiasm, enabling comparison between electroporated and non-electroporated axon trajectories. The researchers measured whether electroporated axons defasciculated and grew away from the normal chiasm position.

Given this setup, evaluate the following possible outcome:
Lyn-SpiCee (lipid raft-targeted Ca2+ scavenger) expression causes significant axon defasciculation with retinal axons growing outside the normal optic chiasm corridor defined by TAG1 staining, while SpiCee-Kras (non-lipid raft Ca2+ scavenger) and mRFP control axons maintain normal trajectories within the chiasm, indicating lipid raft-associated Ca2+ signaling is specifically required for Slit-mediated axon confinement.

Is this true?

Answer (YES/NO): NO